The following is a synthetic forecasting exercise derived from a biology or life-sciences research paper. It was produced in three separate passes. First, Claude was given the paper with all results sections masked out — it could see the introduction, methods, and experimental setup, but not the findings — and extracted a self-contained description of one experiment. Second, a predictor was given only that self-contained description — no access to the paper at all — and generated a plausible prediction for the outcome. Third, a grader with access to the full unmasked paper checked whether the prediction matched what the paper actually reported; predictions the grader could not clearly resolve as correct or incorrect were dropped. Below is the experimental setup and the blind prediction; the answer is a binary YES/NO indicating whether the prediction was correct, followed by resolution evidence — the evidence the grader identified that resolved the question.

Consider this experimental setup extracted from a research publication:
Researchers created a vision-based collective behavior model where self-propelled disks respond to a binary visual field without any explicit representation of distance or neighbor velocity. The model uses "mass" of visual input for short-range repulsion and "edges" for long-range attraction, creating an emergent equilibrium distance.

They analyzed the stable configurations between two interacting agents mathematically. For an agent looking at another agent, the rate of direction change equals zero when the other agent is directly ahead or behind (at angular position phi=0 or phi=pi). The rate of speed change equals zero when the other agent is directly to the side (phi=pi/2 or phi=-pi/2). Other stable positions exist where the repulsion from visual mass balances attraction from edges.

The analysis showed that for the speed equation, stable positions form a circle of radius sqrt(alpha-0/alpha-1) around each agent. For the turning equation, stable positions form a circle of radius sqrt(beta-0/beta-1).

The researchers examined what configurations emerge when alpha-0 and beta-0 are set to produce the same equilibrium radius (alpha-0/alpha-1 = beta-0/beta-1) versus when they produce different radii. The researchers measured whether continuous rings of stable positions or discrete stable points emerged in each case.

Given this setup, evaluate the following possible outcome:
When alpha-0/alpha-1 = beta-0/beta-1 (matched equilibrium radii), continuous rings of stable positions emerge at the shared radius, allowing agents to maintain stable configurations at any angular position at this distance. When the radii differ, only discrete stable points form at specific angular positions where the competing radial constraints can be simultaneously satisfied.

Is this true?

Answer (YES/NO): YES